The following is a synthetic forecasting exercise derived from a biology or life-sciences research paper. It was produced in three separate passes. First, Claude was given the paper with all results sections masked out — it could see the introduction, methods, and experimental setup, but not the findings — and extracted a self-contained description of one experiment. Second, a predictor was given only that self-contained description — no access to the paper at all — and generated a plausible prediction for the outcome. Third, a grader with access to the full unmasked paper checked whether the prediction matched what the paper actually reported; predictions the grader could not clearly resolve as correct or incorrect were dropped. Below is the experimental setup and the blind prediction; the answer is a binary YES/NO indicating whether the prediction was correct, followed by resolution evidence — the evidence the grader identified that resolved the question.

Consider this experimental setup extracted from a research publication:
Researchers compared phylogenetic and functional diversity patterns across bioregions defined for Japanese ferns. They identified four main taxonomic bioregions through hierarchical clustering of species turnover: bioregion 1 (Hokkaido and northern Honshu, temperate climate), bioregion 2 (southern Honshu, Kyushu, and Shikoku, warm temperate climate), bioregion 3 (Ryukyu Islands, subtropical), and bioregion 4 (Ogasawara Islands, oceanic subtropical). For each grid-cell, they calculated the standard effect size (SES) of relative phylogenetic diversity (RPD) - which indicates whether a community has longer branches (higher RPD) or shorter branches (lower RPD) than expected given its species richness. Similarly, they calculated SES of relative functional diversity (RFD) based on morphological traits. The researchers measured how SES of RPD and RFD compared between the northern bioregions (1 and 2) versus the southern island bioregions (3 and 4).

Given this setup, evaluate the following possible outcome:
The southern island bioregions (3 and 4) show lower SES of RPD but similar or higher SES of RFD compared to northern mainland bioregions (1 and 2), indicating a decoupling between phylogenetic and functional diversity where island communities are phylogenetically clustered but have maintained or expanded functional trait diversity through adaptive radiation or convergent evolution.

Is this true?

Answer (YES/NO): NO